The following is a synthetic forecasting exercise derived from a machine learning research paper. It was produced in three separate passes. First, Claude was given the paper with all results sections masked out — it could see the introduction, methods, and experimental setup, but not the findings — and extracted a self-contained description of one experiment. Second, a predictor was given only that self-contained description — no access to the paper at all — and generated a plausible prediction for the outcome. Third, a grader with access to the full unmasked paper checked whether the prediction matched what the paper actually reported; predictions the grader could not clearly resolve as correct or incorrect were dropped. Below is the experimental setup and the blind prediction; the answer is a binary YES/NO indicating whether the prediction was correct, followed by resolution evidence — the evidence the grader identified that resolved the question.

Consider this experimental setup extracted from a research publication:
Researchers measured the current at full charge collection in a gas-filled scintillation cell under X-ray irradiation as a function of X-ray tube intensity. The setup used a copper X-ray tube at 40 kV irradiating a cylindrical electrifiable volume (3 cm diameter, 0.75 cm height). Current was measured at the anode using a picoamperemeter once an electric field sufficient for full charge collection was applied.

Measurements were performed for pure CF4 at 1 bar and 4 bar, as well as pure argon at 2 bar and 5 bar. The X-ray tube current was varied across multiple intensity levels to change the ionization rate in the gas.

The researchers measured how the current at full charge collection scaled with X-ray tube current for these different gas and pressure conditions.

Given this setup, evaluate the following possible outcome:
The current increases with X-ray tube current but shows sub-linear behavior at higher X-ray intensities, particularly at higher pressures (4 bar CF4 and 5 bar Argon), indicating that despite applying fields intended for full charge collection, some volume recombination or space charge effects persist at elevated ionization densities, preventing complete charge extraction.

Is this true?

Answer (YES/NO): NO